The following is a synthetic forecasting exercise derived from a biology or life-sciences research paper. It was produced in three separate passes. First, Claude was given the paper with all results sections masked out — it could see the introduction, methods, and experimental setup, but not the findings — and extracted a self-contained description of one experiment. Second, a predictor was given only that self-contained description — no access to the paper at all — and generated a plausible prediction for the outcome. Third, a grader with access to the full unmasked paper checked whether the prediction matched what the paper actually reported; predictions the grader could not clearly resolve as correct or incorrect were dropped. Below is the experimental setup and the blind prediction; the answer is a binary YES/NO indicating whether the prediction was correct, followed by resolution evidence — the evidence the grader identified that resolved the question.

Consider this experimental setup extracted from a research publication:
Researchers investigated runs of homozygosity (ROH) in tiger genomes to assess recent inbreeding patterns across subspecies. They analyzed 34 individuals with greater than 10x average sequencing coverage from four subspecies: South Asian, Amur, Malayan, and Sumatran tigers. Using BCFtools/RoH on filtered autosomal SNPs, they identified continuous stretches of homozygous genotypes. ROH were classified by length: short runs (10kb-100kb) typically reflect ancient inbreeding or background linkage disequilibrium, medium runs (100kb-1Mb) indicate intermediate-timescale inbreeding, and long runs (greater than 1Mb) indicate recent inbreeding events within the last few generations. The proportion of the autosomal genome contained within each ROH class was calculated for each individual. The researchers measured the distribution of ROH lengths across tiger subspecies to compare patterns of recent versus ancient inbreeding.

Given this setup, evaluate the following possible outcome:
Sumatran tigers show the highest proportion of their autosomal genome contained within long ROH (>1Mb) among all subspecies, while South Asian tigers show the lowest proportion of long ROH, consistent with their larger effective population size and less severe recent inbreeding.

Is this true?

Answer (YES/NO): NO